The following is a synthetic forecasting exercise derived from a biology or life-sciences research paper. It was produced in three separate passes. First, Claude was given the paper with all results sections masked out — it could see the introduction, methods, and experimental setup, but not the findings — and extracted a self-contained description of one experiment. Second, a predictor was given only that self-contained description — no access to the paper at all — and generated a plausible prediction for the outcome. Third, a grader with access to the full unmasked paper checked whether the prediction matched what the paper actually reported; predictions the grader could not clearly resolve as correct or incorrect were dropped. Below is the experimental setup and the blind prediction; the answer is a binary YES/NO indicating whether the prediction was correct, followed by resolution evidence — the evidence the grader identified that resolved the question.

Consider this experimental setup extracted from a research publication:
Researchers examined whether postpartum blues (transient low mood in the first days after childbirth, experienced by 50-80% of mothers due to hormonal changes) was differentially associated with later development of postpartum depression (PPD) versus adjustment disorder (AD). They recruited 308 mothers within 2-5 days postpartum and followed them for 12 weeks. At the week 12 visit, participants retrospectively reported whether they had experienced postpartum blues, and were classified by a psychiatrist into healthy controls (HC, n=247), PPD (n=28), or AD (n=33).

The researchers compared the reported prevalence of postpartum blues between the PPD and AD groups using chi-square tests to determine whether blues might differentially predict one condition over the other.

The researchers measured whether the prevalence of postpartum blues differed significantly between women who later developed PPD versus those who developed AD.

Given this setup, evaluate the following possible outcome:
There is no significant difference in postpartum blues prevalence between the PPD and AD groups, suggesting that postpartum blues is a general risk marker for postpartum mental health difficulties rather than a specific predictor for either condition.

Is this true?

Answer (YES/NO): YES